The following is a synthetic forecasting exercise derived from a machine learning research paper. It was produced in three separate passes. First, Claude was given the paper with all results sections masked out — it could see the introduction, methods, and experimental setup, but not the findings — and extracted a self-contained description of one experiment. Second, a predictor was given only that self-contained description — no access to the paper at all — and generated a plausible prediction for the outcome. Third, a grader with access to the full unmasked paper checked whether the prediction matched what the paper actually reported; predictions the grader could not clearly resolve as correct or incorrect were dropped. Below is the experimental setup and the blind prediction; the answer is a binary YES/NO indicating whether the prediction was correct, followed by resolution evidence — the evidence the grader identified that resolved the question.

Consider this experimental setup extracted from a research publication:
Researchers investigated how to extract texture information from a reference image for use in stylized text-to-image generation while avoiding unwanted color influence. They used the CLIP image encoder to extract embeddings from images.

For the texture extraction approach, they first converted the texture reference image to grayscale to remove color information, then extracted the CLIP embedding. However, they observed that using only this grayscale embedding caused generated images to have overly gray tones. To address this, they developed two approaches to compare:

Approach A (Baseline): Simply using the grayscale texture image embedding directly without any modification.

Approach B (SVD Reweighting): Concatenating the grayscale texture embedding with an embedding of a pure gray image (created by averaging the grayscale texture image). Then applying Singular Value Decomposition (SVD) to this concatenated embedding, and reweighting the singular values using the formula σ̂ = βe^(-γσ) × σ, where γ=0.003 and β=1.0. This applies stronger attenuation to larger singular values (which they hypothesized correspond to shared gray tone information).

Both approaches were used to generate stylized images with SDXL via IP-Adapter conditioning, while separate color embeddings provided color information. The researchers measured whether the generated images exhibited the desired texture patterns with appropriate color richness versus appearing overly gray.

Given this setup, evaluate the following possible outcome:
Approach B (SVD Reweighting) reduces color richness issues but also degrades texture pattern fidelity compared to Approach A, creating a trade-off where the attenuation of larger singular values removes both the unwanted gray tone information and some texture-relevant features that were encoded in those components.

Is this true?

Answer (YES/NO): NO